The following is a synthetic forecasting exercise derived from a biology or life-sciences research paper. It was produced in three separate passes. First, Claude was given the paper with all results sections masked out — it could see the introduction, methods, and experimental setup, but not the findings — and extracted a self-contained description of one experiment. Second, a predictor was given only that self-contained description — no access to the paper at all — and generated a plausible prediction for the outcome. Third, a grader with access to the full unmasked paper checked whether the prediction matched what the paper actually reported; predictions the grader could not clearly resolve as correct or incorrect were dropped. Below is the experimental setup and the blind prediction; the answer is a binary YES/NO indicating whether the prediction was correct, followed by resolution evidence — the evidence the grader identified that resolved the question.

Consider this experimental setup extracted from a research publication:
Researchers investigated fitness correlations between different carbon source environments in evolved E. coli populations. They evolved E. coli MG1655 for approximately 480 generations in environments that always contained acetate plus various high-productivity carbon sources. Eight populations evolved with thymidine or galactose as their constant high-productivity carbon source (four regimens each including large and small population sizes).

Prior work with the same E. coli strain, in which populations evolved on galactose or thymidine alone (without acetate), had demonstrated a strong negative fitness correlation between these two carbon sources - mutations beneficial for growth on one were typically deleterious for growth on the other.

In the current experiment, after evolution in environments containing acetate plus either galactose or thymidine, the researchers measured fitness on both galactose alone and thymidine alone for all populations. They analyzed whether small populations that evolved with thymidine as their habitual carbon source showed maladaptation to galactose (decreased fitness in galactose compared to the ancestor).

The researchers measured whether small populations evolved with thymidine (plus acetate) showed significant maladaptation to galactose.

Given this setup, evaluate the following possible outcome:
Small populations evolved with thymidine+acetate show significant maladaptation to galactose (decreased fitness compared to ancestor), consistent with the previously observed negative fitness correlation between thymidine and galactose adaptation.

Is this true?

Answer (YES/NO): NO